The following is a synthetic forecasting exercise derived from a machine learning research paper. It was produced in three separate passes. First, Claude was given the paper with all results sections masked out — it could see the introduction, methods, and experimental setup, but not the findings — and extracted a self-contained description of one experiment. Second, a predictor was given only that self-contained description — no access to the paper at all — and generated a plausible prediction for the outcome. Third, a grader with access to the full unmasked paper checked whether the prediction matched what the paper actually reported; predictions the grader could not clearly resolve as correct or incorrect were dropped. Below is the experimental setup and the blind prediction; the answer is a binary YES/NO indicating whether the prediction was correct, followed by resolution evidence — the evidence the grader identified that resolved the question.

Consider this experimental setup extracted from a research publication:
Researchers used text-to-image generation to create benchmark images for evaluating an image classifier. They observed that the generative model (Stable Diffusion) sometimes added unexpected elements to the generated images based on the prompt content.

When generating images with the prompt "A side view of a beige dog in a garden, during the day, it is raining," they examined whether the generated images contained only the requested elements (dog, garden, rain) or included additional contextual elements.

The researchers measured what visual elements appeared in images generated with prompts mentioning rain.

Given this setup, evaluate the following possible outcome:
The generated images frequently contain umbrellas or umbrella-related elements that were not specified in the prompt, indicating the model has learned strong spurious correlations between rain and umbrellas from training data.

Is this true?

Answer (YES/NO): YES